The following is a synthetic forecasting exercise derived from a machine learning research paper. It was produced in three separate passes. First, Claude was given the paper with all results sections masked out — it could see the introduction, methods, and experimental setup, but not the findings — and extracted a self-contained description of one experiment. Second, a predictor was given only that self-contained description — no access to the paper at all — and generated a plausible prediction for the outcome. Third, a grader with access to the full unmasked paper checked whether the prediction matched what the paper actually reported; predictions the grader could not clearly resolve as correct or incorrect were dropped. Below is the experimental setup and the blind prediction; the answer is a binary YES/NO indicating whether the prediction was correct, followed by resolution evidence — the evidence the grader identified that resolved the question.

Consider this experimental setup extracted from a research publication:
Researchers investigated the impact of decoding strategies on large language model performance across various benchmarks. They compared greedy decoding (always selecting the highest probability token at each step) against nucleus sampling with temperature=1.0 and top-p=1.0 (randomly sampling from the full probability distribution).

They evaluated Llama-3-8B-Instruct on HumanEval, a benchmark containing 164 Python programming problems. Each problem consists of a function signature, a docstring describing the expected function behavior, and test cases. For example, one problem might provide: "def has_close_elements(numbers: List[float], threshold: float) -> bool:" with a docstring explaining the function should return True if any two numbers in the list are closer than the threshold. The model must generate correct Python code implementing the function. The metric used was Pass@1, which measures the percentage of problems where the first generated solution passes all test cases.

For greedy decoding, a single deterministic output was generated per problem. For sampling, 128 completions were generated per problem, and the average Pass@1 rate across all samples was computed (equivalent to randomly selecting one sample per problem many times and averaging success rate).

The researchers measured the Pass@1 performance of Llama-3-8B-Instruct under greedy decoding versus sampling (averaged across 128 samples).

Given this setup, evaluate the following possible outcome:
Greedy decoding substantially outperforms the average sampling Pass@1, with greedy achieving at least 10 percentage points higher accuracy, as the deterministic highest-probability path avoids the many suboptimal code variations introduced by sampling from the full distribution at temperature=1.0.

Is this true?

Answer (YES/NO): YES